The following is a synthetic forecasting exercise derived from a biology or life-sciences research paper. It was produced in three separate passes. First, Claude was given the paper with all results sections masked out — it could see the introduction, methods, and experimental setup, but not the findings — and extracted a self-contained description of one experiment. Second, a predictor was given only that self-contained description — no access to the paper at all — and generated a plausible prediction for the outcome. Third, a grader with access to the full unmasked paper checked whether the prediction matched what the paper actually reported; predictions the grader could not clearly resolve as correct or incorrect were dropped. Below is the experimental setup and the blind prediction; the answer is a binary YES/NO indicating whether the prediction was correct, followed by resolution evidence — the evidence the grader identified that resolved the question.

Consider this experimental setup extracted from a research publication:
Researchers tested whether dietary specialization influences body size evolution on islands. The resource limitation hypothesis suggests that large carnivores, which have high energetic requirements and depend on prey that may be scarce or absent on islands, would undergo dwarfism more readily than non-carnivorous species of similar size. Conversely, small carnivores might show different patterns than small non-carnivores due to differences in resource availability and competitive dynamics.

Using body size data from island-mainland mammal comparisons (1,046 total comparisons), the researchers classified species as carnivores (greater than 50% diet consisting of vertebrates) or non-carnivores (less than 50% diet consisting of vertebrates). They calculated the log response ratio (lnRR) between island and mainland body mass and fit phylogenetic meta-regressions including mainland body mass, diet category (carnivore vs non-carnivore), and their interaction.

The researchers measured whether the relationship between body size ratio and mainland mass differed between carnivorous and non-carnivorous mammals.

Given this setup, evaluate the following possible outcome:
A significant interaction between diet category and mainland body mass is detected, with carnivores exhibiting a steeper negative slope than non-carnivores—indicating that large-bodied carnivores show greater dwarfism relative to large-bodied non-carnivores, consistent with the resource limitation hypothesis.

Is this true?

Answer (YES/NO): NO